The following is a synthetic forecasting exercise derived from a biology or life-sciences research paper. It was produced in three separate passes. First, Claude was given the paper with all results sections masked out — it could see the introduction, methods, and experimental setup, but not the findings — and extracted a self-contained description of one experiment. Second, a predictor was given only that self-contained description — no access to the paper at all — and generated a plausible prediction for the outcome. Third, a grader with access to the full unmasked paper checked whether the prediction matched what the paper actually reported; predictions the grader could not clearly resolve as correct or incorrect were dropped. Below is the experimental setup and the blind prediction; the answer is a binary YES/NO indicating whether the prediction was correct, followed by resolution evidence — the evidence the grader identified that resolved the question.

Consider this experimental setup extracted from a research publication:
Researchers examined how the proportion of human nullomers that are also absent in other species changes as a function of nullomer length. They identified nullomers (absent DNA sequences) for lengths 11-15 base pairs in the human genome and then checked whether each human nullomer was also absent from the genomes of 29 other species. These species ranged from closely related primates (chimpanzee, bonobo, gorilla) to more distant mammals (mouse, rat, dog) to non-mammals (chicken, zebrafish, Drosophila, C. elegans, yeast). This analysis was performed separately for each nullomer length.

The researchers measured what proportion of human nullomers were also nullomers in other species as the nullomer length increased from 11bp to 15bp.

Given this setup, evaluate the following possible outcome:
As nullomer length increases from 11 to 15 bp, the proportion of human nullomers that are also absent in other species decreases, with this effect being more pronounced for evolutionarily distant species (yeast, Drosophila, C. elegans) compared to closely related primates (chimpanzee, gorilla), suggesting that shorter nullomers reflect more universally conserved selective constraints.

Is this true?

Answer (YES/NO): NO